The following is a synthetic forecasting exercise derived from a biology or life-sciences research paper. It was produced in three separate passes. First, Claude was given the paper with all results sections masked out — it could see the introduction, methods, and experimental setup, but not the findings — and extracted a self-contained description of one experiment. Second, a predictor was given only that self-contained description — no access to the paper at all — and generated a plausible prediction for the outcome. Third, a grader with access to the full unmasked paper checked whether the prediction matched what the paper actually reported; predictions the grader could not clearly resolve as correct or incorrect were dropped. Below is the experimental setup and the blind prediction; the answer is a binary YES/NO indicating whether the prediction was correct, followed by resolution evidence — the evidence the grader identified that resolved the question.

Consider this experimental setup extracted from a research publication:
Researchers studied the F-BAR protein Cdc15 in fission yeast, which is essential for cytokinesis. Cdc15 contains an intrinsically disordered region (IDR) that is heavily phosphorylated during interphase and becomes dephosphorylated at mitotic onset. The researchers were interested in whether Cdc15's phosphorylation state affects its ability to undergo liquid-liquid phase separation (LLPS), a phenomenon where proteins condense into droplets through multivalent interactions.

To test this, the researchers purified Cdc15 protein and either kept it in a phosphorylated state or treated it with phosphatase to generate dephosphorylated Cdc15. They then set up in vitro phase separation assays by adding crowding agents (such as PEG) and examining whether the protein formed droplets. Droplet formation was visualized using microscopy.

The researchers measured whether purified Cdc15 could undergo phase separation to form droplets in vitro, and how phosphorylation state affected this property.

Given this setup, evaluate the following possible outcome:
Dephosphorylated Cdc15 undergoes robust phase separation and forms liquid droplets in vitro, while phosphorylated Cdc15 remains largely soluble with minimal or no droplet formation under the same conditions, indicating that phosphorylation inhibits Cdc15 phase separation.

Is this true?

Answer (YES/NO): YES